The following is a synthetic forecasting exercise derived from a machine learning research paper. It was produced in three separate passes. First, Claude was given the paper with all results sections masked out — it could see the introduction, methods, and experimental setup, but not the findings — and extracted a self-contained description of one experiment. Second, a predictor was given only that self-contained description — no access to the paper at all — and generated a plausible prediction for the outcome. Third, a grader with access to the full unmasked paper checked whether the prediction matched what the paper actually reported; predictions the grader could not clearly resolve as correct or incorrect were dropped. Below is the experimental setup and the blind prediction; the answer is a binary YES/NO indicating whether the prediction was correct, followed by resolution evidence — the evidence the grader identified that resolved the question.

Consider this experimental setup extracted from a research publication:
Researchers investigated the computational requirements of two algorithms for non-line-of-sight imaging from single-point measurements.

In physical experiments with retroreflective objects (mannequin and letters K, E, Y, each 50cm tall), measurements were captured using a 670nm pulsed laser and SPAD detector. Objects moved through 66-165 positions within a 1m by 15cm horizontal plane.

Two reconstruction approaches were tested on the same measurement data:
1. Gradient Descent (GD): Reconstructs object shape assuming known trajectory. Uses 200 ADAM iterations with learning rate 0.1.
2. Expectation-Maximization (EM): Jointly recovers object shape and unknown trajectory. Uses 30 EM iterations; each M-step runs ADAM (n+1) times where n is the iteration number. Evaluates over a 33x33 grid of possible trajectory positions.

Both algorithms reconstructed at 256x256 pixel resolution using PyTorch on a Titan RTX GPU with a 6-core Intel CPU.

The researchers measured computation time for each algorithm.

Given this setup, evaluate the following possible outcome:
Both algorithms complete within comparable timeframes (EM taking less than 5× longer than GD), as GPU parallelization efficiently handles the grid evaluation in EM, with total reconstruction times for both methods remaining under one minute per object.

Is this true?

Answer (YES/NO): NO